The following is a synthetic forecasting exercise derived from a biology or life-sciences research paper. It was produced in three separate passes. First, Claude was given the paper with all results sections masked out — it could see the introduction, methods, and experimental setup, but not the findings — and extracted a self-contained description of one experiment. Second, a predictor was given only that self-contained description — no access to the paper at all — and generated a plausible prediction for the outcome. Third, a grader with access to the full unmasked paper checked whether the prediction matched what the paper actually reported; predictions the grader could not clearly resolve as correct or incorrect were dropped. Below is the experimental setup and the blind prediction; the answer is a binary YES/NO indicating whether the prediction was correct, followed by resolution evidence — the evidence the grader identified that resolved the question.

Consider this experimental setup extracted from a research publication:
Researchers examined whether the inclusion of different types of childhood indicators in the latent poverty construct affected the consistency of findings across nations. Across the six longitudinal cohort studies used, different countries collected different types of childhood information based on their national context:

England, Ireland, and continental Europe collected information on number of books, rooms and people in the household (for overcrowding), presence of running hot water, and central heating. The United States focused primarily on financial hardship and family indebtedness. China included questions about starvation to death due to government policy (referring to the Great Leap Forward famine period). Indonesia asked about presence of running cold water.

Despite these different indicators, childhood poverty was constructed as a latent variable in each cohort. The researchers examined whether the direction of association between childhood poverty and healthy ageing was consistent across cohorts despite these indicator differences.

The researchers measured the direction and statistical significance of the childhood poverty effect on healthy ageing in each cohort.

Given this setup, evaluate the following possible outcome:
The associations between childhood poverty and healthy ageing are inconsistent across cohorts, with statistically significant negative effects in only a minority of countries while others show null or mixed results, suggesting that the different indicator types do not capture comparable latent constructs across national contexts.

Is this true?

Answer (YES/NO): NO